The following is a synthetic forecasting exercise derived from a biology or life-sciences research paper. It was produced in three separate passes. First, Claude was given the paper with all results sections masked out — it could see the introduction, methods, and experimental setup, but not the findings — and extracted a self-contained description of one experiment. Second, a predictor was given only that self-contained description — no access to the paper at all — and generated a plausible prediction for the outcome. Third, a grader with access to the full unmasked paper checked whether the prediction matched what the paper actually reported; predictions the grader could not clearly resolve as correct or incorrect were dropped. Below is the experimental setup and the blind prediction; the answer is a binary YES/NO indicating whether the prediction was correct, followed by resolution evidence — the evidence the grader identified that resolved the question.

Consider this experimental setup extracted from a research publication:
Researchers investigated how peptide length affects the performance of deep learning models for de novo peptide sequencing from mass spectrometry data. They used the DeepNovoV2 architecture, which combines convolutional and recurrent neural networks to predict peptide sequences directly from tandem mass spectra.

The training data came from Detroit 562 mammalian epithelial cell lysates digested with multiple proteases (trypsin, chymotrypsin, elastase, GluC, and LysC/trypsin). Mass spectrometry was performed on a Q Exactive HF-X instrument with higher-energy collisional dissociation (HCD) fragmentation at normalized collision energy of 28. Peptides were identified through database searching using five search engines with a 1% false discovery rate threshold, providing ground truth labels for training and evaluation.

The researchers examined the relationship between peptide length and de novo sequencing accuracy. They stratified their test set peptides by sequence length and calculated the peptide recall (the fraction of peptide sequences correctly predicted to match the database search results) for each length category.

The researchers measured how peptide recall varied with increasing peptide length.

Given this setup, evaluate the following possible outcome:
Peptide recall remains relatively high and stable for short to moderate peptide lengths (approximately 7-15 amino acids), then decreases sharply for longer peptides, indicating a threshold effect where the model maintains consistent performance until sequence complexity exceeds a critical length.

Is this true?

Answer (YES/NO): NO